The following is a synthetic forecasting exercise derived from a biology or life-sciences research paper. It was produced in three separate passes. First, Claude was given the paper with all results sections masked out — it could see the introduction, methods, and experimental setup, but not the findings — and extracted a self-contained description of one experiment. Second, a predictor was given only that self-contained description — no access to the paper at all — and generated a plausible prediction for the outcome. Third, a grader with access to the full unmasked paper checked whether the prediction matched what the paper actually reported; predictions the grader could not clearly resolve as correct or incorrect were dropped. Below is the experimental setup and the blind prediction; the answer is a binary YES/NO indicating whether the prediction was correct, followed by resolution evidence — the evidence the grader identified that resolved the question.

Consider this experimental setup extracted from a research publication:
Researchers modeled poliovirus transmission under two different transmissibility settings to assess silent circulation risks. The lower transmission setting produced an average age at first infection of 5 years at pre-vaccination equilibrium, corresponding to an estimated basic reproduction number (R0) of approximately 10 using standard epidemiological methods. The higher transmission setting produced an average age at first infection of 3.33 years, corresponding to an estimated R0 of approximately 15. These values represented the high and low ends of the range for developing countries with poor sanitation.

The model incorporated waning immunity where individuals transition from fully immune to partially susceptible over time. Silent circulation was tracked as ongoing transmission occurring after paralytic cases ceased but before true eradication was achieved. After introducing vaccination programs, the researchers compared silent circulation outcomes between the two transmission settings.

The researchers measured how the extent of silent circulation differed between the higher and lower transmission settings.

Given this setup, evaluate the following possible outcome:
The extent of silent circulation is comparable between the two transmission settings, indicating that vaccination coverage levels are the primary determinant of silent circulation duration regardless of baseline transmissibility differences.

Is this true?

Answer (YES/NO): NO